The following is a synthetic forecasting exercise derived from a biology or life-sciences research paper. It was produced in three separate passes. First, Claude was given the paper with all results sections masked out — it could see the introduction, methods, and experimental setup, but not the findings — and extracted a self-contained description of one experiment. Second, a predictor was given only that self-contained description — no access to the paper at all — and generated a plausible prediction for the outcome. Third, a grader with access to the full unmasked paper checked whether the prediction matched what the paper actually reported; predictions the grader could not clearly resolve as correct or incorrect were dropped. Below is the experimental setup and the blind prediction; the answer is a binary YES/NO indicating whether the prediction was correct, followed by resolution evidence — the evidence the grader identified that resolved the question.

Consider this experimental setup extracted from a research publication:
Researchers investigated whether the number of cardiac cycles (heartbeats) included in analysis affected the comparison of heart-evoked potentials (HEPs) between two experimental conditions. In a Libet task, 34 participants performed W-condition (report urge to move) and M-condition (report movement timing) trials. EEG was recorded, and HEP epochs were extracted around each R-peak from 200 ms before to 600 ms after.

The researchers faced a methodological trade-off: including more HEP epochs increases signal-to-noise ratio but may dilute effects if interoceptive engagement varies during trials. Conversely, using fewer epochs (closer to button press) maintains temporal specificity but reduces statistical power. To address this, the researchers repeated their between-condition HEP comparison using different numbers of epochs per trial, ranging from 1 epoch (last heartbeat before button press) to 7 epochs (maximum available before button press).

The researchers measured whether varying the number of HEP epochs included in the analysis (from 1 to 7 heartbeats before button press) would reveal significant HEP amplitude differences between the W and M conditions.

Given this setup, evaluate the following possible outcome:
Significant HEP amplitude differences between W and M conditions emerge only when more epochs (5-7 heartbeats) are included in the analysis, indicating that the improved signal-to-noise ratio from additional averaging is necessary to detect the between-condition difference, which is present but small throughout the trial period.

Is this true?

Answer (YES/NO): NO